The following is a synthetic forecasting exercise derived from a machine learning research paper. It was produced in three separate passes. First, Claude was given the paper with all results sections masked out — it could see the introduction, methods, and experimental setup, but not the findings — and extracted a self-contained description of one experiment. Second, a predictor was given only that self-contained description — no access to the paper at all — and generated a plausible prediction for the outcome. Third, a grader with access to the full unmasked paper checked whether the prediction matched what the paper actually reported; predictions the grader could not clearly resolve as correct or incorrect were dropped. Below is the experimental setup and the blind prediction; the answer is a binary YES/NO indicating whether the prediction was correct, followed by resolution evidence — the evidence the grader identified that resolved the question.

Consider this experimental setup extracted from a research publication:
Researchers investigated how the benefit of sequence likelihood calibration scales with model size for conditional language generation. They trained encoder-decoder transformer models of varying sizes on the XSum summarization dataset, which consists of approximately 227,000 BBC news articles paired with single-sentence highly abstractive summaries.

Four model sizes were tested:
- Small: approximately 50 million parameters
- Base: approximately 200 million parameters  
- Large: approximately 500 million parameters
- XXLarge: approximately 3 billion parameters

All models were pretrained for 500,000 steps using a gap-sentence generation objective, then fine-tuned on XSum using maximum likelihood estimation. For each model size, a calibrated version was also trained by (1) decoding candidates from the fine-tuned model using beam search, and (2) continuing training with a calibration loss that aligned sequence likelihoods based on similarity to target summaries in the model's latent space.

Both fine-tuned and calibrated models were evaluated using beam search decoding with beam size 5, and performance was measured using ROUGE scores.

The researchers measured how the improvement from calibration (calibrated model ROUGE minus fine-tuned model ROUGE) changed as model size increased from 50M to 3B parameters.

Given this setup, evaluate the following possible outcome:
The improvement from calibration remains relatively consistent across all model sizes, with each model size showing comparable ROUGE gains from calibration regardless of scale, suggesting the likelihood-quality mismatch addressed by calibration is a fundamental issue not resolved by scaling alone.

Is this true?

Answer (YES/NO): YES